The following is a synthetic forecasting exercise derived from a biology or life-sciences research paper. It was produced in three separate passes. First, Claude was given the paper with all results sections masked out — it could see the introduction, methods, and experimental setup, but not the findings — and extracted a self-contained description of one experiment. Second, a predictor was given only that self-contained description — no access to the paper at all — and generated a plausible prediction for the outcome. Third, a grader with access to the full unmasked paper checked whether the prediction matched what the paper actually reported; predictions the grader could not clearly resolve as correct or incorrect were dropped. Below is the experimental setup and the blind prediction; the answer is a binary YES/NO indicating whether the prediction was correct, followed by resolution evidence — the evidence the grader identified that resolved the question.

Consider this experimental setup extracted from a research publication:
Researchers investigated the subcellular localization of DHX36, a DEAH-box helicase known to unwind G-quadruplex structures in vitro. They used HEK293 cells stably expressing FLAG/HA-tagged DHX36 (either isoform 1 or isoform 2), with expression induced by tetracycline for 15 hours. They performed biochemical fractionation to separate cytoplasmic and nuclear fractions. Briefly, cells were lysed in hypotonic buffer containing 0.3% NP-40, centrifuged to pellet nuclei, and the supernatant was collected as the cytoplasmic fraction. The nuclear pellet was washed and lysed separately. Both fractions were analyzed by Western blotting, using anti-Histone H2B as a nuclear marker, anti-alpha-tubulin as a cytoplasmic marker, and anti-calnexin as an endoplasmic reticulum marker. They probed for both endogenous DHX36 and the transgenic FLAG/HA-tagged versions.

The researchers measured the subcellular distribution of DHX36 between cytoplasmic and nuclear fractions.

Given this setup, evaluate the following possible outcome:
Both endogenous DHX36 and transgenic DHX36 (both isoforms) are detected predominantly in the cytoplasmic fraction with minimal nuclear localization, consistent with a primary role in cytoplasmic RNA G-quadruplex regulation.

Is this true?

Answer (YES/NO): YES